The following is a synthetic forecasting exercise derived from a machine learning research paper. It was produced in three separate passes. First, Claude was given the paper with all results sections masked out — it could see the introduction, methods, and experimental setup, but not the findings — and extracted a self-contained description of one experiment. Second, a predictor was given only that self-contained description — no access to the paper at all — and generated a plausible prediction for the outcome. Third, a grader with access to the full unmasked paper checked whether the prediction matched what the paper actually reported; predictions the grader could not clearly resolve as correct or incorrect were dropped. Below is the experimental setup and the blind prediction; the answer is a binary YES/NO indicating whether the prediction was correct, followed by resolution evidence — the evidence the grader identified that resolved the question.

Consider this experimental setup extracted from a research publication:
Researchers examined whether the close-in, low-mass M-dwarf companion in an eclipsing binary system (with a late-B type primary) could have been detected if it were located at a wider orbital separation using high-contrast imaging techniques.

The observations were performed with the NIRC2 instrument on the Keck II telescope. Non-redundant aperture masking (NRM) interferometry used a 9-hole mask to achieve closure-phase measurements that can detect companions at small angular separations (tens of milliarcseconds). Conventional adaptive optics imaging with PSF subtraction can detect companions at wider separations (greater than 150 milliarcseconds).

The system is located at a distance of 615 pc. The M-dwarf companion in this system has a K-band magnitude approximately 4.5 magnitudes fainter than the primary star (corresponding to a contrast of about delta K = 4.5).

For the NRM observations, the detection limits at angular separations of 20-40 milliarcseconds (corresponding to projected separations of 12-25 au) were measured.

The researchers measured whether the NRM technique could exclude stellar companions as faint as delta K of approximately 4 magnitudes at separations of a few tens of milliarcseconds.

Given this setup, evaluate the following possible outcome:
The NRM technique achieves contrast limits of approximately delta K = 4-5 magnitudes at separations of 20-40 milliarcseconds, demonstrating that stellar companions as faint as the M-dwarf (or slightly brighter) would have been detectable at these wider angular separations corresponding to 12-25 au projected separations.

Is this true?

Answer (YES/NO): NO